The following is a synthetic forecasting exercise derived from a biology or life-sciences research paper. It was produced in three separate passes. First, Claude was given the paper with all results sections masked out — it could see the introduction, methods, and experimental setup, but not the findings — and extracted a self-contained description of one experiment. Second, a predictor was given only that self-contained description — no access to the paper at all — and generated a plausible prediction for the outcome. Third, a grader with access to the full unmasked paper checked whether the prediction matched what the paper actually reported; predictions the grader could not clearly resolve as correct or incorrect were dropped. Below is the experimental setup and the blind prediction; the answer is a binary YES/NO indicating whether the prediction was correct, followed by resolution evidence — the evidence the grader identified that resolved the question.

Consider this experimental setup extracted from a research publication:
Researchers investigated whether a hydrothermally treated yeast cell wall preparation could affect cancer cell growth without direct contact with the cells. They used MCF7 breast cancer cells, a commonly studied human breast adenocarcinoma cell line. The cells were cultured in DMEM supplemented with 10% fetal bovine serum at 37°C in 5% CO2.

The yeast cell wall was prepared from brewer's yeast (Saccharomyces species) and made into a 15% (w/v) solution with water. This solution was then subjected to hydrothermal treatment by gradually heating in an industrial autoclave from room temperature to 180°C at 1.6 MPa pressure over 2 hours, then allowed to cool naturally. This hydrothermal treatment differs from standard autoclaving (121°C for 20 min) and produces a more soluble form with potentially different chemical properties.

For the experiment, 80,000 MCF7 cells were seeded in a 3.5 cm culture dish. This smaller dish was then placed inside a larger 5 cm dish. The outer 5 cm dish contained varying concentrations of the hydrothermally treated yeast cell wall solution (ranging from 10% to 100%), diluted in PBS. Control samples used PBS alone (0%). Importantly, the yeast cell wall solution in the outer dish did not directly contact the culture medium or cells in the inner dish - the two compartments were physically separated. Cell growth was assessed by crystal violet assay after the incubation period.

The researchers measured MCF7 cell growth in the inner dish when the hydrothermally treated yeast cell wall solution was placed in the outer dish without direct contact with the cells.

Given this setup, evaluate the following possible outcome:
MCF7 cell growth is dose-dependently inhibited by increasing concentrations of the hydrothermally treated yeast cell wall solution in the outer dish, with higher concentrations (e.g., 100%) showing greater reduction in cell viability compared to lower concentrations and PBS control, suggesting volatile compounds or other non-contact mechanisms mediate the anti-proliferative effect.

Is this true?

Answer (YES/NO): YES